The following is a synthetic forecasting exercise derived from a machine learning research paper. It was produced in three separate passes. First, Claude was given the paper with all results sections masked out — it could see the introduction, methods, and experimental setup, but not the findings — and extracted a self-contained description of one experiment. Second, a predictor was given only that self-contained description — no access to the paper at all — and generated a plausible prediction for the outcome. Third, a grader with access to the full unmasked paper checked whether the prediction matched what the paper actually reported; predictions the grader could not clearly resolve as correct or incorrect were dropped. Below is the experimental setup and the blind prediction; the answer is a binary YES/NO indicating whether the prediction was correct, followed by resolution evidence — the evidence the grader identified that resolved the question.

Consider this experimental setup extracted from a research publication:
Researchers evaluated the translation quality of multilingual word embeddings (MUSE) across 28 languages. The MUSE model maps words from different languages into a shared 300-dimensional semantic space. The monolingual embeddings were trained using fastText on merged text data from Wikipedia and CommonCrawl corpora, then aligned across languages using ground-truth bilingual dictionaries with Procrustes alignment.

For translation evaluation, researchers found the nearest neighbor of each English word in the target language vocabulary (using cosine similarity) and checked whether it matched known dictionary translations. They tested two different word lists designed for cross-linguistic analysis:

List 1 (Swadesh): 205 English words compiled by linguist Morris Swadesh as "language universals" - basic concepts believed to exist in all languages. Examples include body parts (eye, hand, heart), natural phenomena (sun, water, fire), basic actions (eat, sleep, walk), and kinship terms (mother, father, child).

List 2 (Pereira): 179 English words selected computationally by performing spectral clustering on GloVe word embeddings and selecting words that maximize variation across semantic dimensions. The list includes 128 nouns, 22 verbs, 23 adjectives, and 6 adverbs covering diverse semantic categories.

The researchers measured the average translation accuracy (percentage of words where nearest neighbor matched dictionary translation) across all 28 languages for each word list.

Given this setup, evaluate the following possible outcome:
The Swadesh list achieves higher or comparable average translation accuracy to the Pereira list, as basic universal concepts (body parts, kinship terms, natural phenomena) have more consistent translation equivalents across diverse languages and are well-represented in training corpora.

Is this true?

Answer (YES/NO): NO